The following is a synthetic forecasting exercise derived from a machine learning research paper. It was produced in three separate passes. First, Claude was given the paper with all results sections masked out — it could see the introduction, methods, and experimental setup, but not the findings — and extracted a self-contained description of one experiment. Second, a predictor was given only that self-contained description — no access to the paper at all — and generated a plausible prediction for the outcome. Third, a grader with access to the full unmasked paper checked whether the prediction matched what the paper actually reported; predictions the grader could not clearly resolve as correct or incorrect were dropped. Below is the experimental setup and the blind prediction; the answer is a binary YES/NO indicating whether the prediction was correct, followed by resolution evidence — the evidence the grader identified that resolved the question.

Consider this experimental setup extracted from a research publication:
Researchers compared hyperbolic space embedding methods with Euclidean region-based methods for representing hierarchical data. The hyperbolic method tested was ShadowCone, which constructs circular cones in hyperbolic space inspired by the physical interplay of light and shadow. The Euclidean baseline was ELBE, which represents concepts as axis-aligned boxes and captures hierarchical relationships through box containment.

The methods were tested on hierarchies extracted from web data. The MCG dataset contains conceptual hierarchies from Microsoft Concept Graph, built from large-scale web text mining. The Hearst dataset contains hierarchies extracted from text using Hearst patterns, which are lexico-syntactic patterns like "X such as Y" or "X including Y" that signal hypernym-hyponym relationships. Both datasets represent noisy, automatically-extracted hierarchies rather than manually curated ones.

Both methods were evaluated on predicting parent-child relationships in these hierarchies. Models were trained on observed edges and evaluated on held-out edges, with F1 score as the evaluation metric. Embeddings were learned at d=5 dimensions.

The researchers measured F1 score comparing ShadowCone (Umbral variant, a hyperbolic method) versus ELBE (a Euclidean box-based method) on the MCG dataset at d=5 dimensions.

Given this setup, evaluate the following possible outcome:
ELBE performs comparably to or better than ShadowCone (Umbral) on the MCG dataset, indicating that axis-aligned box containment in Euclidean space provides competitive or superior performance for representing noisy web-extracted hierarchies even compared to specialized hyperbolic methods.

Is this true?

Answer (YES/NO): YES